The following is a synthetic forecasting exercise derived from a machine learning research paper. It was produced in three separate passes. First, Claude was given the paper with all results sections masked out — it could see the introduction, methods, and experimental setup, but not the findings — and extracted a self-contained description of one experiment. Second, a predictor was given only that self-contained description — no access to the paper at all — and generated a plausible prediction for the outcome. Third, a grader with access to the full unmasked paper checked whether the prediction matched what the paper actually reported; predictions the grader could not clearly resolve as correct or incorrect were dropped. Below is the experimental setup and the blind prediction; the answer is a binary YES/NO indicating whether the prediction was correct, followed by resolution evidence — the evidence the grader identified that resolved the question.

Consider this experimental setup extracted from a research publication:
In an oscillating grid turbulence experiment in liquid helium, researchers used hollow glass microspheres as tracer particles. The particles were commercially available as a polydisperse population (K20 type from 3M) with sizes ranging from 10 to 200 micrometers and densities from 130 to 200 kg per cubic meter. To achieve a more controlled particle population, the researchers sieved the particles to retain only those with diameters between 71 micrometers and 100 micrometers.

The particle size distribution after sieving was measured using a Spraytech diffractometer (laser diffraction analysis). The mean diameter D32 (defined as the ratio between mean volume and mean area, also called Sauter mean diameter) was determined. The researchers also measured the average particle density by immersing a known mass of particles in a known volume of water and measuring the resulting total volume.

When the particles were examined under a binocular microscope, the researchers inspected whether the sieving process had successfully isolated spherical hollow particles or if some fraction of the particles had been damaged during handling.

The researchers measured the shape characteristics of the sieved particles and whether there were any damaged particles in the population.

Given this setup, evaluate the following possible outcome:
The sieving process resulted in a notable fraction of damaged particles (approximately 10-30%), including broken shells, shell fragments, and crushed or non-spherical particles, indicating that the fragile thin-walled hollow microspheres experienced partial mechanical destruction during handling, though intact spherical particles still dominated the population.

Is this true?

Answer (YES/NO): NO